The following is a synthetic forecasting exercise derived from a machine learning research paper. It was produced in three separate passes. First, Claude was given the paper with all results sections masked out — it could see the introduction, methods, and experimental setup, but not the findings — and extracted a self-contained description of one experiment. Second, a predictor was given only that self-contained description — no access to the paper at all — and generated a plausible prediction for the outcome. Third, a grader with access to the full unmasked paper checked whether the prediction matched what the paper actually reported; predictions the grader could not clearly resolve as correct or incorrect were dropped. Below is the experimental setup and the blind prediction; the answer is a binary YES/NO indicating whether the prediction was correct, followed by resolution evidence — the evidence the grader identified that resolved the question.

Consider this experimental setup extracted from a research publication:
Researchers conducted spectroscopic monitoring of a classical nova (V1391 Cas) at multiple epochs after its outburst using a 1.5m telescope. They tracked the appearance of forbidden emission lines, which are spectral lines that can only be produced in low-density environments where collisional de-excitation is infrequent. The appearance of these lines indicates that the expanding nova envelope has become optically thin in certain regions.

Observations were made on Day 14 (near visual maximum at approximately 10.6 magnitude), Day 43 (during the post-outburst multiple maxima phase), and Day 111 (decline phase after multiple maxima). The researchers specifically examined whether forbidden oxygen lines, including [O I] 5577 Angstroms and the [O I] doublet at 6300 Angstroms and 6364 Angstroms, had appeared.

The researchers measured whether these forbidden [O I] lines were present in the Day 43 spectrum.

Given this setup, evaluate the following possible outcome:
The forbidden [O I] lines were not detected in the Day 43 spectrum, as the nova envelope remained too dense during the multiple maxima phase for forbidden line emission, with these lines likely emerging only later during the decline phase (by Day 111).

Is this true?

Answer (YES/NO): NO